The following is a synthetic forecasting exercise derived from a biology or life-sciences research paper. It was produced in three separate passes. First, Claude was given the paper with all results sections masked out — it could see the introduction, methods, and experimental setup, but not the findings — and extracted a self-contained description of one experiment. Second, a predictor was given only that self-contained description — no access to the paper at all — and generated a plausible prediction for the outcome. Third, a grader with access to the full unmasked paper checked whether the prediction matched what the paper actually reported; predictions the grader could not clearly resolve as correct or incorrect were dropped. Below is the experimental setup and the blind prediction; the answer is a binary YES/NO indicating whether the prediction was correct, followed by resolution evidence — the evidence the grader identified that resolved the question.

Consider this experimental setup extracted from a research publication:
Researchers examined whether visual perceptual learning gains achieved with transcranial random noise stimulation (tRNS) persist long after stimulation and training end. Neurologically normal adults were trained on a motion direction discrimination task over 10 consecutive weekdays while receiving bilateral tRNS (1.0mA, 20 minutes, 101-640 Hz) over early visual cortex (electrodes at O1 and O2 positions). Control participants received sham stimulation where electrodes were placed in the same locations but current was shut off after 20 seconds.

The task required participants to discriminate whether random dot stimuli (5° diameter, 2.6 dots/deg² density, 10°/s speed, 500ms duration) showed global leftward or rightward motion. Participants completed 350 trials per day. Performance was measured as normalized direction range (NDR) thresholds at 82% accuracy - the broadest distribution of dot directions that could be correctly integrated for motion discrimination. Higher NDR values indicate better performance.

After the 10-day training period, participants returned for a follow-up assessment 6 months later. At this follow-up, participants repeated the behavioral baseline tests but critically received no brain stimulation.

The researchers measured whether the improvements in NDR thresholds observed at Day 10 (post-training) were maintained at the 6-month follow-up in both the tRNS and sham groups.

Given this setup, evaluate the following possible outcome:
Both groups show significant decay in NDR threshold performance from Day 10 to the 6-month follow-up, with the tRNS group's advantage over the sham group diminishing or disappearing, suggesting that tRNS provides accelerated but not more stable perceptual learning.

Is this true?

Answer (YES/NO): NO